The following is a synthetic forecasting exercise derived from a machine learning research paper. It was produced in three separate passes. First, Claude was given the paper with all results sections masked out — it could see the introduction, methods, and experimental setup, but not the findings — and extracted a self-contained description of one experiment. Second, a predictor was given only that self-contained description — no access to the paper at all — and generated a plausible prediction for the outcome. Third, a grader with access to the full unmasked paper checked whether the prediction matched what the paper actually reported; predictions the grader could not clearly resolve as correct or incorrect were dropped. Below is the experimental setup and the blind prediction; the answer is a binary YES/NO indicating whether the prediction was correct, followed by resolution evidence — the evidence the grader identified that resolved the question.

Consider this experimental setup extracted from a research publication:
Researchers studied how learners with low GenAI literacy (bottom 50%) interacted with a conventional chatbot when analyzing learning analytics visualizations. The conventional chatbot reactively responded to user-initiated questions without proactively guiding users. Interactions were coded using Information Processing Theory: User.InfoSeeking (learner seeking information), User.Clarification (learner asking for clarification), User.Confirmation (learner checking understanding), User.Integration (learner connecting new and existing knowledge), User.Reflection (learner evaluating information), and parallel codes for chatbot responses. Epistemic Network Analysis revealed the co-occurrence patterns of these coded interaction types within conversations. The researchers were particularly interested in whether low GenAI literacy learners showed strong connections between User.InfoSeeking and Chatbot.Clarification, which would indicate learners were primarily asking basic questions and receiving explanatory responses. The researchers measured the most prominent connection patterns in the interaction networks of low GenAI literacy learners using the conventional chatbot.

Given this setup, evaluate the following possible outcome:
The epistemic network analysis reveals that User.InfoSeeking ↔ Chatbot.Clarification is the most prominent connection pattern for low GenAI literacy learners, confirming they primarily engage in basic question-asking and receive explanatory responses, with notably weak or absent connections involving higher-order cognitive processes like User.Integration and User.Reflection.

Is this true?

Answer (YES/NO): NO